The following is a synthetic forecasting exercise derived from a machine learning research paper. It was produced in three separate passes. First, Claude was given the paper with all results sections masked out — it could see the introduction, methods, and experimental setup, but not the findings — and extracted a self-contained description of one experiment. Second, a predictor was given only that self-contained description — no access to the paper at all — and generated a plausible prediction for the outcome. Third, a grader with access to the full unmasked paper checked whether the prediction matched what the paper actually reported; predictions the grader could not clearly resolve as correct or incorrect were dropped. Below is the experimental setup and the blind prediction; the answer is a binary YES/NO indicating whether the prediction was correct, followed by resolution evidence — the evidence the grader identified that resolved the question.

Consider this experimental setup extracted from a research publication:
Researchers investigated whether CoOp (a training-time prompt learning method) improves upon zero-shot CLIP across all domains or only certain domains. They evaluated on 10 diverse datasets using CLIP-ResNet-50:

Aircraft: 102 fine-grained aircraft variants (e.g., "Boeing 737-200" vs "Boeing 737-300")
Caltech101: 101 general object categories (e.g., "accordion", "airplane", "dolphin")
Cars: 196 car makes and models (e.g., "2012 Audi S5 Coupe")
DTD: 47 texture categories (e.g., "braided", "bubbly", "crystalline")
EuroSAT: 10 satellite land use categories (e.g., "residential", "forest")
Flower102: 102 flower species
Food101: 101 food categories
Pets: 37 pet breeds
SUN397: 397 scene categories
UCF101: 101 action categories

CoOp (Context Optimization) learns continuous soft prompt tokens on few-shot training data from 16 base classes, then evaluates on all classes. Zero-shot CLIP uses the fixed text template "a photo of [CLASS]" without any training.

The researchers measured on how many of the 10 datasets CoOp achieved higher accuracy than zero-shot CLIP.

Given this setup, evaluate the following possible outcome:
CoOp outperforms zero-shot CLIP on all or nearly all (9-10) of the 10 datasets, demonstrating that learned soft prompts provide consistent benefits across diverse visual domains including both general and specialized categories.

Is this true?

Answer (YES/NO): NO